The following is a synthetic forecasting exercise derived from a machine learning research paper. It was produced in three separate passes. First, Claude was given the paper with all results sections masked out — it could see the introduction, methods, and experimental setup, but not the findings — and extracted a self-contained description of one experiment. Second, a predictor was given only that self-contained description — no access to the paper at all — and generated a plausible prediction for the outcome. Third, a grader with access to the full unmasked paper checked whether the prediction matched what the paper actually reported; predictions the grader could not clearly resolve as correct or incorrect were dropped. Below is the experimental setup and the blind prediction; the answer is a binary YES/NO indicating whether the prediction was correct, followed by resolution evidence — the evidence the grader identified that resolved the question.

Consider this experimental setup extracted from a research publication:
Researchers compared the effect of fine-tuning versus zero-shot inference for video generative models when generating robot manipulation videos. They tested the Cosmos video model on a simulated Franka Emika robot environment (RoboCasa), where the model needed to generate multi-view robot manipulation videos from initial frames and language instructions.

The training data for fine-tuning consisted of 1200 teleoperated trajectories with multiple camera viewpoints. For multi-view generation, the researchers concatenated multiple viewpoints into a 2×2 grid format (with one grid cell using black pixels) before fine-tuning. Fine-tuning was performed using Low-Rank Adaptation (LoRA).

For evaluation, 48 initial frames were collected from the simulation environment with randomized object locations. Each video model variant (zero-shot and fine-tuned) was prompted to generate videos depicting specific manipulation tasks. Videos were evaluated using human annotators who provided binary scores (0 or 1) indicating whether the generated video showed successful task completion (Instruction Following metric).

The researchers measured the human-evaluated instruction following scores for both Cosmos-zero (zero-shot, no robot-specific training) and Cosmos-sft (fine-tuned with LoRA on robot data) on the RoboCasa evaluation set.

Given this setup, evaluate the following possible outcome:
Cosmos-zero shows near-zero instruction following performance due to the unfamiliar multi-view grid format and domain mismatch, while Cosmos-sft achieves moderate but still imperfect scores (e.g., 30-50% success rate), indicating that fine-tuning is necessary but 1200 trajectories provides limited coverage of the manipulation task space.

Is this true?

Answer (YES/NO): NO